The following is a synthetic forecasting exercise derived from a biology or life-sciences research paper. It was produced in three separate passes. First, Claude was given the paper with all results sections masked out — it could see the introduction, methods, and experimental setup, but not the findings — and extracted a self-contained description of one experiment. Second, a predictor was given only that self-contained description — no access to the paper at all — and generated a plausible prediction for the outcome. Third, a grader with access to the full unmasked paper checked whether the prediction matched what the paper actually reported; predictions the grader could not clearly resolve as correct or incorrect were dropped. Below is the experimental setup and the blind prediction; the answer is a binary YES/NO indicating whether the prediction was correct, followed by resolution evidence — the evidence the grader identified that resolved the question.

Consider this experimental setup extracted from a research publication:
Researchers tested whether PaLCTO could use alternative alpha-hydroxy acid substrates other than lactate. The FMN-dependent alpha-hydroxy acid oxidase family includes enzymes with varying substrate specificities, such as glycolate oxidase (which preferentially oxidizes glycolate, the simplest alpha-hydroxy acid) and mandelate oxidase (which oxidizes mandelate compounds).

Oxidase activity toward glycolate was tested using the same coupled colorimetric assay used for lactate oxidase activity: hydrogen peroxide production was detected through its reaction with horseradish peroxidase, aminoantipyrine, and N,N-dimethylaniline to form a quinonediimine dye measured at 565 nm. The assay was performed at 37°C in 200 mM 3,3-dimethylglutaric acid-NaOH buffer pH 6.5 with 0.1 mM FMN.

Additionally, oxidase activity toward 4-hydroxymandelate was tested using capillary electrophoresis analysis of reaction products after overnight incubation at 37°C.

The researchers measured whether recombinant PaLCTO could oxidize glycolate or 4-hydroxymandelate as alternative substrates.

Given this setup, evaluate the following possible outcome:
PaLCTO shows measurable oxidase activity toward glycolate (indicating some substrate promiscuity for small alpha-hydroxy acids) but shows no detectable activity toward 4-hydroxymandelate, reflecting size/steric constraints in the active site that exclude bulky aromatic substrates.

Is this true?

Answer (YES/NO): NO